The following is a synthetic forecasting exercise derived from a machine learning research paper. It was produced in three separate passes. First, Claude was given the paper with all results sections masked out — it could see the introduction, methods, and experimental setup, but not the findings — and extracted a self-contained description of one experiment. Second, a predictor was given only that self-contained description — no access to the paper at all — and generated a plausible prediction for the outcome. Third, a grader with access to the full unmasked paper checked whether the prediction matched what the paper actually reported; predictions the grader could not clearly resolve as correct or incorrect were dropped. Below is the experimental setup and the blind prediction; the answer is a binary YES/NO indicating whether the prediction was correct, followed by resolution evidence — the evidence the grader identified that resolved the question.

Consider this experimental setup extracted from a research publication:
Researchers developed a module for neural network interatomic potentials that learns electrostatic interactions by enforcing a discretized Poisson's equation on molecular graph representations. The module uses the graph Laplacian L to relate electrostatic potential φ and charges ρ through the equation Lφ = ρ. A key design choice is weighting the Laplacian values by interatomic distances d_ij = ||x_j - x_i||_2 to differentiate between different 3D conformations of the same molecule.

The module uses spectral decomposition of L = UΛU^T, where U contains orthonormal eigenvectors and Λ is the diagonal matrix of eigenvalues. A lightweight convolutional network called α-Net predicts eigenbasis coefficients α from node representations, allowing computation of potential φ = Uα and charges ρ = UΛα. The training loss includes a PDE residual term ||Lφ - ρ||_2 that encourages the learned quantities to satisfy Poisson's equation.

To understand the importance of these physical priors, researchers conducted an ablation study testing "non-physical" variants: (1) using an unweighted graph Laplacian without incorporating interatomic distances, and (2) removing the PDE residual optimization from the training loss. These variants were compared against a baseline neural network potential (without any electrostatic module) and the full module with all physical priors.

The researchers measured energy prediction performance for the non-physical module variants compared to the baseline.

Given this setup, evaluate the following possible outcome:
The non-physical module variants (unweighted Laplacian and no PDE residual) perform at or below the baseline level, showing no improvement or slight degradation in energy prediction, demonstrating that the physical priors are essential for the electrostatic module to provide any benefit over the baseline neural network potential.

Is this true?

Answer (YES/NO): YES